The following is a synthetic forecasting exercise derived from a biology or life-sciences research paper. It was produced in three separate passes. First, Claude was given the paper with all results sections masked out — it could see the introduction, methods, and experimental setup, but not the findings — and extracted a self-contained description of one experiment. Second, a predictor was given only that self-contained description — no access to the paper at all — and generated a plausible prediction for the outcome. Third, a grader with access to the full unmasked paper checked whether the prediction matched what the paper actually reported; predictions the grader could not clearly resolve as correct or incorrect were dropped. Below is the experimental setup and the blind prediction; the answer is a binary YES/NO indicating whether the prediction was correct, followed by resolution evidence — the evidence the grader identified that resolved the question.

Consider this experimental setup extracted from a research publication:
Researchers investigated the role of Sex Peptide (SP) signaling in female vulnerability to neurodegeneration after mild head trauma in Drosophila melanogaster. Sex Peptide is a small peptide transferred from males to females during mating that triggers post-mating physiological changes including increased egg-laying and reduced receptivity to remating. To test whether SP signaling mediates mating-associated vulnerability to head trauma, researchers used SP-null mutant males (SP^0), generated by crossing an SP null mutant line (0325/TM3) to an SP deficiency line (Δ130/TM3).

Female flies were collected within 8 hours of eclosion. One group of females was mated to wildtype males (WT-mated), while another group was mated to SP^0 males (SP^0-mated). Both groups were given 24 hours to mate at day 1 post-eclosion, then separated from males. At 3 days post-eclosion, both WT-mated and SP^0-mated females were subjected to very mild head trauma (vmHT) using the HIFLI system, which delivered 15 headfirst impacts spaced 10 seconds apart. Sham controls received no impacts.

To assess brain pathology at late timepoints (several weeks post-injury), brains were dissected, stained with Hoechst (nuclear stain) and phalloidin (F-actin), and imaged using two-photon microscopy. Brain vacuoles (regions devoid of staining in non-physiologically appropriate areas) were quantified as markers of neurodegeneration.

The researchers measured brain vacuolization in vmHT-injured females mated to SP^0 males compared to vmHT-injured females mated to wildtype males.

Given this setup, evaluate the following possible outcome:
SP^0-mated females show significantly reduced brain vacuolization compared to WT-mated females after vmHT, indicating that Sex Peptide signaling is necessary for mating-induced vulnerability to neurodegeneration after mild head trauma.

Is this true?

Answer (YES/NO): YES